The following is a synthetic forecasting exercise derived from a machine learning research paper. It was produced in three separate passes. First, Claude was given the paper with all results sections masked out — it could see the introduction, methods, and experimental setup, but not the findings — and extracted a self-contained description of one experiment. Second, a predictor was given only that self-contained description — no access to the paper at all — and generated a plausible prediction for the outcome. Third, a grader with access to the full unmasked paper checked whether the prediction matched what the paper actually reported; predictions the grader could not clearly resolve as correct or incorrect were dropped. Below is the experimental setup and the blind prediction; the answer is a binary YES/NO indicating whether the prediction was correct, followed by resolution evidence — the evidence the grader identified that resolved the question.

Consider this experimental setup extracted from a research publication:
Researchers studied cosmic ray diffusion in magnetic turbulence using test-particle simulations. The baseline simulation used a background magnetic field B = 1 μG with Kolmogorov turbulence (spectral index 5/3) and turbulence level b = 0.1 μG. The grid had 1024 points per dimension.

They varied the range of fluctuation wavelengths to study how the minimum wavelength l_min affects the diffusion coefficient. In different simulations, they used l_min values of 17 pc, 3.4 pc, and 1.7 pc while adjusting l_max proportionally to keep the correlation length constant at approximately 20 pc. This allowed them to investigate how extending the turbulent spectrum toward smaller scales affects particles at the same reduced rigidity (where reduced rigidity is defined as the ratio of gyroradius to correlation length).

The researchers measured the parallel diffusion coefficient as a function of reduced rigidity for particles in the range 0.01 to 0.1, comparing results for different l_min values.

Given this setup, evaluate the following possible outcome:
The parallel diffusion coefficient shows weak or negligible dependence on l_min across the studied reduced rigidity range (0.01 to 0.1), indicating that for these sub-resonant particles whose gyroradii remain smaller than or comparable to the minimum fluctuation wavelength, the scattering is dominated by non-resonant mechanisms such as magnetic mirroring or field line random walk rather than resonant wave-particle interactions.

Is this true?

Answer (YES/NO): NO